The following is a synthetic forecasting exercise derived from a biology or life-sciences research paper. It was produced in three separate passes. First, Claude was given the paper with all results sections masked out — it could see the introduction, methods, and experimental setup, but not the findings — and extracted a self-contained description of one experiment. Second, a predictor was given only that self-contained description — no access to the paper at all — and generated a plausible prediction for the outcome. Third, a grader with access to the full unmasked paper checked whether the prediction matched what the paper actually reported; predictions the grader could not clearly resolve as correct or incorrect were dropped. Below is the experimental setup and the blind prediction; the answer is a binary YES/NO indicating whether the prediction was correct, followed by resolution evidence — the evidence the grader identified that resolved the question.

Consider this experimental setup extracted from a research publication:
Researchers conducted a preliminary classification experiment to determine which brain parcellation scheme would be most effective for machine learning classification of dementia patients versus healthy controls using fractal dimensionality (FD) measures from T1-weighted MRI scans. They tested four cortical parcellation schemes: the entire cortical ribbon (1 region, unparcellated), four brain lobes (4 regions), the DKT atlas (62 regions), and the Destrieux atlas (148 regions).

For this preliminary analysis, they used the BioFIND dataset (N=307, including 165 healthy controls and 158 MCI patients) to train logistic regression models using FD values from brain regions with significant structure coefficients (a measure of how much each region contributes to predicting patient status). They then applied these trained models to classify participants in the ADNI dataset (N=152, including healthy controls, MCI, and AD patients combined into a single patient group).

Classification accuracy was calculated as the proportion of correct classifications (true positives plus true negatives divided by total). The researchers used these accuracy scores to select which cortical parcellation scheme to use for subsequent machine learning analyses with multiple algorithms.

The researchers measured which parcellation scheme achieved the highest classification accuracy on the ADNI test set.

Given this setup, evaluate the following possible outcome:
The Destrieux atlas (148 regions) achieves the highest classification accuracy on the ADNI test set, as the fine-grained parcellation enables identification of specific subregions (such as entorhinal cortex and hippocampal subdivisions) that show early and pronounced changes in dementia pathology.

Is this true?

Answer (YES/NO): YES